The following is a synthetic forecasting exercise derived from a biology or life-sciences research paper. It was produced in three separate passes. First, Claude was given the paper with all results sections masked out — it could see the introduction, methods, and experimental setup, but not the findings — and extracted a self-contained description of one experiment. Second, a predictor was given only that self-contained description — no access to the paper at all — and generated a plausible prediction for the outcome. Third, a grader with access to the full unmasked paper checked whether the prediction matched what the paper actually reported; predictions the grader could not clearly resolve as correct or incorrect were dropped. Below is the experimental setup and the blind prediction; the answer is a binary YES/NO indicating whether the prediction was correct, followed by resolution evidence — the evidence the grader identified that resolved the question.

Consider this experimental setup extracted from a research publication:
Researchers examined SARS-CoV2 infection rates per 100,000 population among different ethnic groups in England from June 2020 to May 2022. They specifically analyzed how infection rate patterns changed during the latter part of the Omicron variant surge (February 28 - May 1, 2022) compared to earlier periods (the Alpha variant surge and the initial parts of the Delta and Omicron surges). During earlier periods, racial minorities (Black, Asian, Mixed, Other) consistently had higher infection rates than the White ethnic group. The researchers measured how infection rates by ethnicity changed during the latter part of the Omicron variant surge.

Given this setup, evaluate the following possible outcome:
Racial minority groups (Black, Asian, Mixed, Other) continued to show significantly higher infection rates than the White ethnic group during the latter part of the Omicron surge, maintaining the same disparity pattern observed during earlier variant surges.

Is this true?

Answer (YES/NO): NO